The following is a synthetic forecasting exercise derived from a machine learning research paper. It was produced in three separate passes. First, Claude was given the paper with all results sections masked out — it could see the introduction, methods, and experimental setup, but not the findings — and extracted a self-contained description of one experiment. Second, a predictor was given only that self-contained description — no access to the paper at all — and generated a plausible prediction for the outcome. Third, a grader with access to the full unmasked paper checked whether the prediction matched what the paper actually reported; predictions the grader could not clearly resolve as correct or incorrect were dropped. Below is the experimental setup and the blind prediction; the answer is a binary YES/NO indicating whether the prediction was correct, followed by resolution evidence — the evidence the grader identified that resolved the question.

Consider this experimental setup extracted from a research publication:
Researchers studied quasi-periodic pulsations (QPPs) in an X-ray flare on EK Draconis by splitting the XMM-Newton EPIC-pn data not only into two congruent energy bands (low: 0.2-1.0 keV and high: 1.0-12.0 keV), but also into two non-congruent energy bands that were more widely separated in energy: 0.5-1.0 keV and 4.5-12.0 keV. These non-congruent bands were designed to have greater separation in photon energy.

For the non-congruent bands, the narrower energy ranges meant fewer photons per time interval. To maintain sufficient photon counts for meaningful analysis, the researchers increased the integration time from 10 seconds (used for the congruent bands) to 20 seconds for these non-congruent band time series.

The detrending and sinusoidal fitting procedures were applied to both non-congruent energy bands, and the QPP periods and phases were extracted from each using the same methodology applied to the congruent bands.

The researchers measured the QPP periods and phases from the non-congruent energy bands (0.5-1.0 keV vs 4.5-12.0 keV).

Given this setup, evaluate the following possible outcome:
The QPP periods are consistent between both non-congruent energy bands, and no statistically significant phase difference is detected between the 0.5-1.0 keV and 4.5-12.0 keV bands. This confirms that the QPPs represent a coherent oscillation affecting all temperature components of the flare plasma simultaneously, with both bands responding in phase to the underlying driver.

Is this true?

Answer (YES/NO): NO